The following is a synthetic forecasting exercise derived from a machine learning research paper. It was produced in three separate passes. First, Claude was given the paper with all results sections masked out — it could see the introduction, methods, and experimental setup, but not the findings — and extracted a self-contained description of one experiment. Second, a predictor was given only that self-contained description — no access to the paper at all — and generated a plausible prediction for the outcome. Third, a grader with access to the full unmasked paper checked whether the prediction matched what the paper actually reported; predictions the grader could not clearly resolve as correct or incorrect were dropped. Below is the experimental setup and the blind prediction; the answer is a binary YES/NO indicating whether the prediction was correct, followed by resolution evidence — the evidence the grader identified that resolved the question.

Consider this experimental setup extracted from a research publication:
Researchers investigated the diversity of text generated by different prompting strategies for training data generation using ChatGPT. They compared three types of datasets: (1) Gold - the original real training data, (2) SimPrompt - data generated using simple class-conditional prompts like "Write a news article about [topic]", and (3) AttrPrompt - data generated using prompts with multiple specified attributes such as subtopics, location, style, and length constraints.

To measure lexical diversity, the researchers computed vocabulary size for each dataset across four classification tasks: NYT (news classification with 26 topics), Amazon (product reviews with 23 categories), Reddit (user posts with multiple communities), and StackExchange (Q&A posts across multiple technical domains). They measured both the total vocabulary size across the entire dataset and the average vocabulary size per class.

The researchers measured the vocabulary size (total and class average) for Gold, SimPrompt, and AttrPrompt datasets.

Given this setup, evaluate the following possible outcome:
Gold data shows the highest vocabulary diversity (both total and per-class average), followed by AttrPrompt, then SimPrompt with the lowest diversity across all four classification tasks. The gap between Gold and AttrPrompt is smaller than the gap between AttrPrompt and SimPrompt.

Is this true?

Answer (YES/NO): NO